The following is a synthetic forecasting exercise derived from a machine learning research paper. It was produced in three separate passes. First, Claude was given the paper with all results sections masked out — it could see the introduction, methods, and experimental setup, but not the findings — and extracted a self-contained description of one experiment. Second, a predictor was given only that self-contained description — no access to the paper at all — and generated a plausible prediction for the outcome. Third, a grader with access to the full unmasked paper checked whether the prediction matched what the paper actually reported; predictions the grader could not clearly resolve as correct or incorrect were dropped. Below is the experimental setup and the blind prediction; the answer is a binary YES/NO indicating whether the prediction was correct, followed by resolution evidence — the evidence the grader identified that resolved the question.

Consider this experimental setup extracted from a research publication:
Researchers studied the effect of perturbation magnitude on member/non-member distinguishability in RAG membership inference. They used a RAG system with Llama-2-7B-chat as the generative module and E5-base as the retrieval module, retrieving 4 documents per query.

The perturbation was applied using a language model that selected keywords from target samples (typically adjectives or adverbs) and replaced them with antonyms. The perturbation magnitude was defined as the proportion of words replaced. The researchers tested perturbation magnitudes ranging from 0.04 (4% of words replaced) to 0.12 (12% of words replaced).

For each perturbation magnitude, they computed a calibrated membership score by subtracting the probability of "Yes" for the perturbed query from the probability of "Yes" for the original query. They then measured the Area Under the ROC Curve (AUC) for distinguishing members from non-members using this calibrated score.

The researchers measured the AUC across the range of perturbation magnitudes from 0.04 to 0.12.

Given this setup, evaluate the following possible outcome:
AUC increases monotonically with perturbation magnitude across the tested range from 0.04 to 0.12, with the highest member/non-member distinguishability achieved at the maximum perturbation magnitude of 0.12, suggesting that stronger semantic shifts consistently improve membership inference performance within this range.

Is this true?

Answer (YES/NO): NO